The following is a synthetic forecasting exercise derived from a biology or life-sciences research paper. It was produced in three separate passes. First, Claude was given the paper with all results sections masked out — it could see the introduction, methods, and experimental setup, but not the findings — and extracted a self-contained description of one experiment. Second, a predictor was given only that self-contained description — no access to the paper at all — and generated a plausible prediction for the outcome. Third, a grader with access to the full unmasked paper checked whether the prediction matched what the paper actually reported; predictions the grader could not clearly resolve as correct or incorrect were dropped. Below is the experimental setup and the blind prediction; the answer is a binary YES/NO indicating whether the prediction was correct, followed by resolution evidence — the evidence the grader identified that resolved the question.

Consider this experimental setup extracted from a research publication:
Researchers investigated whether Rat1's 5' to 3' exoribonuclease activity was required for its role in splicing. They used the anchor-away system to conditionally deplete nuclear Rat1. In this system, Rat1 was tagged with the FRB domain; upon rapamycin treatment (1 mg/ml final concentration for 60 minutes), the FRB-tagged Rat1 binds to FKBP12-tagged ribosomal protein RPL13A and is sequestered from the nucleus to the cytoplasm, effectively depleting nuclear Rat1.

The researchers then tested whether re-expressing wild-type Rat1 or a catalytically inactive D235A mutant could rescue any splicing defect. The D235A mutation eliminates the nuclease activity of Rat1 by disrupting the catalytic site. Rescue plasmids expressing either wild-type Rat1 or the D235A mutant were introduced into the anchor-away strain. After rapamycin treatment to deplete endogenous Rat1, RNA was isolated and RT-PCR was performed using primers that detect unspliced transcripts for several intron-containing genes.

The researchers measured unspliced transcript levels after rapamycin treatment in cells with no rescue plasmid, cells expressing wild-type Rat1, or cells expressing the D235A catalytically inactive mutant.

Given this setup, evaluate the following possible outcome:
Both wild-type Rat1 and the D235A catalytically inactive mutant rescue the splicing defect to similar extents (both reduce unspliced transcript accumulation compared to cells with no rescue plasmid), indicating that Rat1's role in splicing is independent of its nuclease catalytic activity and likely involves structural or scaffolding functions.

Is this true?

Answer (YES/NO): NO